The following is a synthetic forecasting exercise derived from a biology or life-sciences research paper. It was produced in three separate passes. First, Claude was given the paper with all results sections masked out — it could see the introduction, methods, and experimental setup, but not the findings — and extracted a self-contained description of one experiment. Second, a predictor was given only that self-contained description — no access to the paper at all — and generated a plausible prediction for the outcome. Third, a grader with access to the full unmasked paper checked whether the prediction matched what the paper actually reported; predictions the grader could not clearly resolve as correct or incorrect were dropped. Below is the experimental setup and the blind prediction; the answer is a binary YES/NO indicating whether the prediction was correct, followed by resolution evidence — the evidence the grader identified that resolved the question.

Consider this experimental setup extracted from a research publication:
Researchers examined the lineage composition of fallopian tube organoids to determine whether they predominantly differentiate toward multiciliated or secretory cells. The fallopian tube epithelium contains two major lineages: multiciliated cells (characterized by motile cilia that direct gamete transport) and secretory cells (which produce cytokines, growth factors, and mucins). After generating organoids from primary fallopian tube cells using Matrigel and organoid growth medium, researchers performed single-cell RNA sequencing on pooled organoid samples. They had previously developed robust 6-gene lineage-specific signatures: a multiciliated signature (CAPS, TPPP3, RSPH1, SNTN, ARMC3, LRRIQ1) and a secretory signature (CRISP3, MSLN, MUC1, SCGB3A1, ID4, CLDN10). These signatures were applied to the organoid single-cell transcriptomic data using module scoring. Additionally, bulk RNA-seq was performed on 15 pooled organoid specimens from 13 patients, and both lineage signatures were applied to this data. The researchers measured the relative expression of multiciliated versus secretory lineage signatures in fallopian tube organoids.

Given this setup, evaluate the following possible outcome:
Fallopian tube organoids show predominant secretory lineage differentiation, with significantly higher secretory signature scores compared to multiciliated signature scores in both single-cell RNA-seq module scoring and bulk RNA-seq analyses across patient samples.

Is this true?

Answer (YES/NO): YES